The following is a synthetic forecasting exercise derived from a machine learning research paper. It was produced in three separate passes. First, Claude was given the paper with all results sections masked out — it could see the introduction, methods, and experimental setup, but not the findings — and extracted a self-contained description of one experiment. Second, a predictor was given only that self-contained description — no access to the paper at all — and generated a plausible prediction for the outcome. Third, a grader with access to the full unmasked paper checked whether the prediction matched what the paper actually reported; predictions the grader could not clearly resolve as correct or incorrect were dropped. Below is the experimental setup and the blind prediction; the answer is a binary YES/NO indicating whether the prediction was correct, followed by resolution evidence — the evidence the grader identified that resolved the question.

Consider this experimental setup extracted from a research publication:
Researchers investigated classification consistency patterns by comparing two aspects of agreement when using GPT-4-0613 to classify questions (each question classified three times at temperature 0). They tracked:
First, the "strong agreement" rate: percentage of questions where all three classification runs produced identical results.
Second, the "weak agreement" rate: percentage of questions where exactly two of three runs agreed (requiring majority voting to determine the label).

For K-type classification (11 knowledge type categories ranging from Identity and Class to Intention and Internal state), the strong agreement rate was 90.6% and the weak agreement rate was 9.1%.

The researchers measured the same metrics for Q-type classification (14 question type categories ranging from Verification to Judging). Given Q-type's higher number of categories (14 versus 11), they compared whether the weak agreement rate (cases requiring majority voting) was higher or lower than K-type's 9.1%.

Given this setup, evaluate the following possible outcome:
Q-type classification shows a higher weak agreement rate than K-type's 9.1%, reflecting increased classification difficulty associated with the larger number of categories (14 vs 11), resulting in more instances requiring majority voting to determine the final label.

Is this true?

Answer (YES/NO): NO